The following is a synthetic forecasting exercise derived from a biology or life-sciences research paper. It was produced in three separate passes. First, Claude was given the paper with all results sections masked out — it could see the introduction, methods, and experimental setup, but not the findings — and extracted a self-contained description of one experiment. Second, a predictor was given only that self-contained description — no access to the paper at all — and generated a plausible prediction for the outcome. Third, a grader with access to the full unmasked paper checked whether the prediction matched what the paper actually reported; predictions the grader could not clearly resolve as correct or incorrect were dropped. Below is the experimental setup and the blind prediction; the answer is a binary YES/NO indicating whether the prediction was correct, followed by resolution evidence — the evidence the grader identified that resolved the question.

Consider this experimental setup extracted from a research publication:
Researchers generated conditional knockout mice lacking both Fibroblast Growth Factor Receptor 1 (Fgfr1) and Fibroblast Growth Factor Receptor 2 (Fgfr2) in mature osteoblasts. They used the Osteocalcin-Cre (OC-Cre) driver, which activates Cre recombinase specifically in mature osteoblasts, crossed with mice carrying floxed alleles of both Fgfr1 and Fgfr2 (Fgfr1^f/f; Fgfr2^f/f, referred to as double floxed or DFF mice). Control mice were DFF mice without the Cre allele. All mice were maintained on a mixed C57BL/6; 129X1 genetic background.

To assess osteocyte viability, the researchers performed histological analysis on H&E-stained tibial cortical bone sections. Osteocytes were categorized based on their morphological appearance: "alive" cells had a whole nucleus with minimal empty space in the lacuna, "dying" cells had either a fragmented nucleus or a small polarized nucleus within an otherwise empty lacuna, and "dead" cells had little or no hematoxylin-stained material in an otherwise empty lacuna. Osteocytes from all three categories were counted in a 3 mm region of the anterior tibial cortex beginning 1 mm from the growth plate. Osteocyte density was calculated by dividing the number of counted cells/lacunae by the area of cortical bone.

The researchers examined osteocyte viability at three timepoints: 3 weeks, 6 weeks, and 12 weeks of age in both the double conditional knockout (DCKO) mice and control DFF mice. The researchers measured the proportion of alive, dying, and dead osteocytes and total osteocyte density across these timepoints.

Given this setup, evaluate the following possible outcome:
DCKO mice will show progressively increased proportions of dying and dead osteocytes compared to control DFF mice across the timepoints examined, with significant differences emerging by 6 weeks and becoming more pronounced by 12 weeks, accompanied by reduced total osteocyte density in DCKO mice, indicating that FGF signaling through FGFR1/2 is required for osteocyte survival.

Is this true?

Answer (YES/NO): NO